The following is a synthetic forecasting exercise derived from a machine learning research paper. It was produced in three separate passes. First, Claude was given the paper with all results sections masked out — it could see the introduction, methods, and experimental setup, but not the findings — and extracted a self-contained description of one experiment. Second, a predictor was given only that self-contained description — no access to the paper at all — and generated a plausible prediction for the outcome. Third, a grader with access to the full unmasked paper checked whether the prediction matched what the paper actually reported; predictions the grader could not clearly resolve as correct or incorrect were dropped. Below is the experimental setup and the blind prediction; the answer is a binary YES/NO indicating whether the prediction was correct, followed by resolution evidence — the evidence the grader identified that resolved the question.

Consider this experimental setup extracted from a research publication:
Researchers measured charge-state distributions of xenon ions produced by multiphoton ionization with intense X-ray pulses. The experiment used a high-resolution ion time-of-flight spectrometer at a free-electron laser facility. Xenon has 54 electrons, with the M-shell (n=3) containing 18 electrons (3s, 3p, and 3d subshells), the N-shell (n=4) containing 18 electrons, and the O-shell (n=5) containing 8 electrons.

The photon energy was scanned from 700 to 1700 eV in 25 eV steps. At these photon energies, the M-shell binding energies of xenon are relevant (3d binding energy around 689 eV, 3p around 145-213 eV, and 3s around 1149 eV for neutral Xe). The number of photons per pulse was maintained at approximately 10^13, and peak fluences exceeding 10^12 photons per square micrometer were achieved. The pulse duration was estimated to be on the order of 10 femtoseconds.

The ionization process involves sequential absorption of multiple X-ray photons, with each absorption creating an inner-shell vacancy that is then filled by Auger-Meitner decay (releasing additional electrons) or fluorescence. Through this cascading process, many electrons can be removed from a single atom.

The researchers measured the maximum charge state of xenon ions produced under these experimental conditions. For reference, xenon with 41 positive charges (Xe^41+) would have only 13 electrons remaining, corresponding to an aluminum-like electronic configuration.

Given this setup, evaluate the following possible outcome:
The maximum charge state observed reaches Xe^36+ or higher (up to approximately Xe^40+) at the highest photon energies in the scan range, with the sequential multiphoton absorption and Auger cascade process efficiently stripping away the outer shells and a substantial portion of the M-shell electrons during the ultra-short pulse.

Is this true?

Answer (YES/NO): NO